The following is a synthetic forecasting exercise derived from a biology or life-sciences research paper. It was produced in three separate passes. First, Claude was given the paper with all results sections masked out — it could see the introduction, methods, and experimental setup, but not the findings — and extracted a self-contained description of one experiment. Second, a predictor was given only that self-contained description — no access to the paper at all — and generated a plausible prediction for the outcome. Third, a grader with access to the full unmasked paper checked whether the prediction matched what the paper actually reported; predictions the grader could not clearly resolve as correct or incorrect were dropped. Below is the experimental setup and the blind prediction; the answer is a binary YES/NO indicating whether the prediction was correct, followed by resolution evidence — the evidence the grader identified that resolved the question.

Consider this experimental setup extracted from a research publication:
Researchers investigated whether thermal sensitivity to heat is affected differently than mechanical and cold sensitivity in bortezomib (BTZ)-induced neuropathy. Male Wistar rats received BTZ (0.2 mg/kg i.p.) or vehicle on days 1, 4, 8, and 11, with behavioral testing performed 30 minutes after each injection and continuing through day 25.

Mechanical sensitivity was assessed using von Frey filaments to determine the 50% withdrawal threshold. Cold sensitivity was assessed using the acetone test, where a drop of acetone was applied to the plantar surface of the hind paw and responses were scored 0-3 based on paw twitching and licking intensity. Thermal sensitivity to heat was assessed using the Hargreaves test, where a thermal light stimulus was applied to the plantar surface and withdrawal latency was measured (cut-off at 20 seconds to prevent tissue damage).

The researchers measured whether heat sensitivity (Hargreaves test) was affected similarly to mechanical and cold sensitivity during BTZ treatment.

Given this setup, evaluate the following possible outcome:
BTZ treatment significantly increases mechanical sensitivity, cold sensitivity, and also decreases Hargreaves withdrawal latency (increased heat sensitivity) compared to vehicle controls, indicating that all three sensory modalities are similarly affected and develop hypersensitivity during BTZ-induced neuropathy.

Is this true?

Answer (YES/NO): NO